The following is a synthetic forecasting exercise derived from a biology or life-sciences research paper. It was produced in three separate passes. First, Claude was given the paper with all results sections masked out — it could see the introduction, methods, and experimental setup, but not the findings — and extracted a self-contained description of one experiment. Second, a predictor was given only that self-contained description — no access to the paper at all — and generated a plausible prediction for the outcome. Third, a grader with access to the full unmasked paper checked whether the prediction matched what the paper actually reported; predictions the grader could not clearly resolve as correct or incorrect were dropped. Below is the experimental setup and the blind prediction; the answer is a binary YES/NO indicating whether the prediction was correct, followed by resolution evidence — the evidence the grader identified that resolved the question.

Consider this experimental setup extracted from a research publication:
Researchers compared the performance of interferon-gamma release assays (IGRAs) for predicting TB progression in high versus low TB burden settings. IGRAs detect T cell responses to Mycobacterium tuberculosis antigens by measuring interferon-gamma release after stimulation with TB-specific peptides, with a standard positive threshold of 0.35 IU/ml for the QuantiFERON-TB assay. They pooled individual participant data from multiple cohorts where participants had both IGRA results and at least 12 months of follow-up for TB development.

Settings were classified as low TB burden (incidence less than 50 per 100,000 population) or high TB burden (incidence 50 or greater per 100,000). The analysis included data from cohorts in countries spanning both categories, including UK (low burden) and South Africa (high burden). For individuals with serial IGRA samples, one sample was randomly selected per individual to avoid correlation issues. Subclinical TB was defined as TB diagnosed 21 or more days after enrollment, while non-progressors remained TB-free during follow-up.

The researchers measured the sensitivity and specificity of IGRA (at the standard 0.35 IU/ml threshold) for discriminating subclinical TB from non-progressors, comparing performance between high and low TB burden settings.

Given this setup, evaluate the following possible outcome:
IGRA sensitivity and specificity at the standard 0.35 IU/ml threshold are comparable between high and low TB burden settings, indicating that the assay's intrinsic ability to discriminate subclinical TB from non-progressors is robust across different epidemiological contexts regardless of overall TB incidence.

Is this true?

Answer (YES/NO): NO